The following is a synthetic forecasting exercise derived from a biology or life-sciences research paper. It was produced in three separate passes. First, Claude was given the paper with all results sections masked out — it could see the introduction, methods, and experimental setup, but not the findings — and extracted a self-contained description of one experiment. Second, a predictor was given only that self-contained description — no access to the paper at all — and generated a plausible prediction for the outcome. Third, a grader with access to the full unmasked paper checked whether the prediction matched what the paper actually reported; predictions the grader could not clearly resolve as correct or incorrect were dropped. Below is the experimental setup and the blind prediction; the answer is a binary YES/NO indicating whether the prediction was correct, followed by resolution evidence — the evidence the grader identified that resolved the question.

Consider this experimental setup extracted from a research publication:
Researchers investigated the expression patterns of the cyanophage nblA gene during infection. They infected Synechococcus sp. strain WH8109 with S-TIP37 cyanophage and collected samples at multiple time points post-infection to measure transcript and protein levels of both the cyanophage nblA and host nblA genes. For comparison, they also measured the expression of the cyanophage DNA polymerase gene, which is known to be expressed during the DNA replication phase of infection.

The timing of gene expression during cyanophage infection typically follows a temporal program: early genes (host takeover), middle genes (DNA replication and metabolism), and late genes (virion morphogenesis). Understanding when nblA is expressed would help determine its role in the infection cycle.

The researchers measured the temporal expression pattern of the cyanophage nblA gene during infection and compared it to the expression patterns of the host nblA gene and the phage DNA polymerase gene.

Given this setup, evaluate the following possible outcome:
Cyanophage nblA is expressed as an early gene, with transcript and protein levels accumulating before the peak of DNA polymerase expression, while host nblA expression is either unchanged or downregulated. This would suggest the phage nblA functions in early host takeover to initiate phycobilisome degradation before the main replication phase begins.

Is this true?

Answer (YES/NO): NO